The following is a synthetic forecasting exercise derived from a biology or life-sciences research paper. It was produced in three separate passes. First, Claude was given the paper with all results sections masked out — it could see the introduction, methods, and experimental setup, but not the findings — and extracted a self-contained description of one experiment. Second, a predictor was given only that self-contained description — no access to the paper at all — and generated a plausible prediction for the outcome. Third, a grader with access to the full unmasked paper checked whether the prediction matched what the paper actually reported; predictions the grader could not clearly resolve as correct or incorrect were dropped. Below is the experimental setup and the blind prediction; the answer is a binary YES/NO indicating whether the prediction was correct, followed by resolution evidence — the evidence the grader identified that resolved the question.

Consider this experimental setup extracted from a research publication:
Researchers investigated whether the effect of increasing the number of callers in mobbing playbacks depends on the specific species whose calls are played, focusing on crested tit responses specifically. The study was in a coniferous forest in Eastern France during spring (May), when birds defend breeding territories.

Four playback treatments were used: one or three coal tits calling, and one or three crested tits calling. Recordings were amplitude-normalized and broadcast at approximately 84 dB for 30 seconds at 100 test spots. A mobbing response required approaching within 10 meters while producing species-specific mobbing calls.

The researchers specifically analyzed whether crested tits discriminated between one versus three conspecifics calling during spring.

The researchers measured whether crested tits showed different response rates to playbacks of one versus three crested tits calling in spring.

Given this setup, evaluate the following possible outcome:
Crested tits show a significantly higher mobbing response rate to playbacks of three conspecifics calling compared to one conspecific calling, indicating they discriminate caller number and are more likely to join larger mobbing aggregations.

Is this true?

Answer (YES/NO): NO